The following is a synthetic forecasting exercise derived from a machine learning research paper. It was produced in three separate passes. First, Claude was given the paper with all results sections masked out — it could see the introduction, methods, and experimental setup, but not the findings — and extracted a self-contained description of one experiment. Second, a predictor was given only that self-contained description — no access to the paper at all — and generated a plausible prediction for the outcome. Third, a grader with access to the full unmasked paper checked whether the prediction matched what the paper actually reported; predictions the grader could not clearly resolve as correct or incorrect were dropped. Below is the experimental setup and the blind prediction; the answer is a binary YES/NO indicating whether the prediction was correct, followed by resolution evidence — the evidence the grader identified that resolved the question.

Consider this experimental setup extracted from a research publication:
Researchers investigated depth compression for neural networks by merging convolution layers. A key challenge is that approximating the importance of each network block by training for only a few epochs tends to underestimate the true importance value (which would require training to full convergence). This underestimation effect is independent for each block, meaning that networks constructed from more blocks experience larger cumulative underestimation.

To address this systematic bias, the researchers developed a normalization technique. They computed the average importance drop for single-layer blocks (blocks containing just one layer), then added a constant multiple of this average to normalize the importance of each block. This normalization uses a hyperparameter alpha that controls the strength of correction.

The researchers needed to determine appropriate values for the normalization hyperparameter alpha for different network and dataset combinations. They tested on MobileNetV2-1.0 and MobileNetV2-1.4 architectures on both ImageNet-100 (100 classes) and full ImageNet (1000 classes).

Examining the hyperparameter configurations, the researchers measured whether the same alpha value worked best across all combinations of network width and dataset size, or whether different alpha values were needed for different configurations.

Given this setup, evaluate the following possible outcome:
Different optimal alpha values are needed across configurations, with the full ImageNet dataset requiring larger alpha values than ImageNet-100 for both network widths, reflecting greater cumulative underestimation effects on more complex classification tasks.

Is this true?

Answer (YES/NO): NO